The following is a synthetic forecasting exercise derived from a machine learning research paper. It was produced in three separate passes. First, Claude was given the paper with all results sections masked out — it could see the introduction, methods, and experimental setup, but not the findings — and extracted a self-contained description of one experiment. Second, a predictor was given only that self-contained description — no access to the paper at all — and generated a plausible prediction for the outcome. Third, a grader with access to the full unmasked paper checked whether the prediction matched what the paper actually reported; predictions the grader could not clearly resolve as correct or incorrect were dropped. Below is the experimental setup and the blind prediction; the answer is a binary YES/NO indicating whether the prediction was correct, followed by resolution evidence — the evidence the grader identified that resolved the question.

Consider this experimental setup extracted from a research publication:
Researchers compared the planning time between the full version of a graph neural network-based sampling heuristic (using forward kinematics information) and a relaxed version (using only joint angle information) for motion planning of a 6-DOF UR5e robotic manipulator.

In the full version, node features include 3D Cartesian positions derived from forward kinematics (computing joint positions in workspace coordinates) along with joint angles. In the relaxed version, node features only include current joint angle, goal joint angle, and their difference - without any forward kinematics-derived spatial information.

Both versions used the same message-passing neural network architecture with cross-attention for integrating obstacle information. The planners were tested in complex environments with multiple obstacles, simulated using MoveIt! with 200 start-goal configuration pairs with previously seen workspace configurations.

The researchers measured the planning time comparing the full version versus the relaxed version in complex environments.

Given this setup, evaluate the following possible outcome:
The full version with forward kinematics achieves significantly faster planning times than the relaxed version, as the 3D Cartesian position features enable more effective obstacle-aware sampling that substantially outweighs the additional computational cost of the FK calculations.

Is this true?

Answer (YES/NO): NO